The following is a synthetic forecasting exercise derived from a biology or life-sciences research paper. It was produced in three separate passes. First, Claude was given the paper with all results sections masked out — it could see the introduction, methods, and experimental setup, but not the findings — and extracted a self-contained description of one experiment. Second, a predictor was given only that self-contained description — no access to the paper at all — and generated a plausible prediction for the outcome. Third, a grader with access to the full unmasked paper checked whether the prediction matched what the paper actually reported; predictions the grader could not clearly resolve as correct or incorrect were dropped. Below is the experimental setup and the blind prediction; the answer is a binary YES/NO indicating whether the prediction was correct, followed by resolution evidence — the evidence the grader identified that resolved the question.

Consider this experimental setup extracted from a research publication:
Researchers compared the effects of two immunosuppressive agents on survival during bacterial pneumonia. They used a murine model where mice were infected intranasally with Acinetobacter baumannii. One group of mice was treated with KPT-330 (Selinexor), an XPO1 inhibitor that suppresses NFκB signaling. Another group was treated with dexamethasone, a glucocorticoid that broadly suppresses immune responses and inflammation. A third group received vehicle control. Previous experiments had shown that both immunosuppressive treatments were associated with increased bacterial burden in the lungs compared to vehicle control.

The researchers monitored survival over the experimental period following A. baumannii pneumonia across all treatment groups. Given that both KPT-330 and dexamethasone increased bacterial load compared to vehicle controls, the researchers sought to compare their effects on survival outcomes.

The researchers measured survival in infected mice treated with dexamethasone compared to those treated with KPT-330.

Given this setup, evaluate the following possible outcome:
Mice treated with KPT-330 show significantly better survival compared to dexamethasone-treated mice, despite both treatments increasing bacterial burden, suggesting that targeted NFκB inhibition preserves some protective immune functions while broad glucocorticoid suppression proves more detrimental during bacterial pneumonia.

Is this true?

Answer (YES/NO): NO